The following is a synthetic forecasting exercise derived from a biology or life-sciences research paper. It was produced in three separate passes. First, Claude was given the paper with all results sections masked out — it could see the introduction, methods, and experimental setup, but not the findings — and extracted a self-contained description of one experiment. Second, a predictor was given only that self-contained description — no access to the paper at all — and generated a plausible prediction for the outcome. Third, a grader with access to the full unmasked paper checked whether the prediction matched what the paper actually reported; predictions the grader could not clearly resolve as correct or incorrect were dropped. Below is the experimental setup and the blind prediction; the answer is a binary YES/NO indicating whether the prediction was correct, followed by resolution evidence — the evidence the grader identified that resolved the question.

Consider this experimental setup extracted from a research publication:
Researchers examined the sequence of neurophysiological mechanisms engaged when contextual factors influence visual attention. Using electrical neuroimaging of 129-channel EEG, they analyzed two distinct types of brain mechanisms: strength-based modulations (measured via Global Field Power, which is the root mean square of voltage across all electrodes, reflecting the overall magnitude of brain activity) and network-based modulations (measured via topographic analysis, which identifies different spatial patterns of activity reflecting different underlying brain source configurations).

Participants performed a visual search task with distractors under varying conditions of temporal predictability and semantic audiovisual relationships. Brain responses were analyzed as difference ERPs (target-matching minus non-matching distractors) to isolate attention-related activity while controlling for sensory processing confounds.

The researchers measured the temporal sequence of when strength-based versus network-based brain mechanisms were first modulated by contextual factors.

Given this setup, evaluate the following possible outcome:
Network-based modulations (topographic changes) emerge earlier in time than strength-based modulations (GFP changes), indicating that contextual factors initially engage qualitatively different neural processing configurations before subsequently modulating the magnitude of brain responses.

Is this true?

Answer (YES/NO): YES